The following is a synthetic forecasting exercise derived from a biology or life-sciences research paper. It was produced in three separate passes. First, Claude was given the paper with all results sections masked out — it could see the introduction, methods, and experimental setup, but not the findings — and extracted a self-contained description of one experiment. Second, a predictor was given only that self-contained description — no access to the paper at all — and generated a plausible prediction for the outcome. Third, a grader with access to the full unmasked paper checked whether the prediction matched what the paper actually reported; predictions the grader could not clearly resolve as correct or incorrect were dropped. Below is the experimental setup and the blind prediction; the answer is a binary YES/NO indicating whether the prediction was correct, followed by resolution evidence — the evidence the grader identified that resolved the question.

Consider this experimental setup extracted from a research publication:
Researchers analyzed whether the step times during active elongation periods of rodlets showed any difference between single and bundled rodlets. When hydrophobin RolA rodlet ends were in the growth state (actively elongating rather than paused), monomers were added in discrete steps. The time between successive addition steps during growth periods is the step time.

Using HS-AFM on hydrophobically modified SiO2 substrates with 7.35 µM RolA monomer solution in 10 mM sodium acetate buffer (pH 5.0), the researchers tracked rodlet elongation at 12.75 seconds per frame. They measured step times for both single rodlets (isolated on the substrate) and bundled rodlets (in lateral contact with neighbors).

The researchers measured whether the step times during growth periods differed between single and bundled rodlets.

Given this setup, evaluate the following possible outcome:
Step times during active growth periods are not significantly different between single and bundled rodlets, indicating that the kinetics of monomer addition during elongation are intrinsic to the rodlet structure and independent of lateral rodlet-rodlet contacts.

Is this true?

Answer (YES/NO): NO